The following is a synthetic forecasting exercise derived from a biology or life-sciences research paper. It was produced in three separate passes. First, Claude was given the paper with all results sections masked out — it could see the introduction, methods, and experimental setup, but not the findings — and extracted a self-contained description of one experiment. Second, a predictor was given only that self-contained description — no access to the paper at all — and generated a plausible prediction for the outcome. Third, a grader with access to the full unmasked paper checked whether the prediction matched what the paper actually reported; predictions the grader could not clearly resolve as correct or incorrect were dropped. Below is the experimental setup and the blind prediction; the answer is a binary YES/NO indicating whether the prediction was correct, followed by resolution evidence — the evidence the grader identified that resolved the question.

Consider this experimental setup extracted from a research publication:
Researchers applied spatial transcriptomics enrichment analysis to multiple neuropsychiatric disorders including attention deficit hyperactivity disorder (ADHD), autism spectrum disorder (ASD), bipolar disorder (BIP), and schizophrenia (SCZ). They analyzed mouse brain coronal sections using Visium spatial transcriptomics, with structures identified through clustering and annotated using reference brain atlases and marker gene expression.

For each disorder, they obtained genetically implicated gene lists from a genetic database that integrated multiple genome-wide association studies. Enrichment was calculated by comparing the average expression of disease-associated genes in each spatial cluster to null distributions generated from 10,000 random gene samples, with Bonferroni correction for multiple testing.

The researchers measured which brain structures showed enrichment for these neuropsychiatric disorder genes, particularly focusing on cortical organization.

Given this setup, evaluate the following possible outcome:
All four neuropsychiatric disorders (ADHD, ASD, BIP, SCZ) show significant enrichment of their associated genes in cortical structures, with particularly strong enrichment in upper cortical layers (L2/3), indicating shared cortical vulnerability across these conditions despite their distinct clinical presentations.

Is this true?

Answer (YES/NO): YES